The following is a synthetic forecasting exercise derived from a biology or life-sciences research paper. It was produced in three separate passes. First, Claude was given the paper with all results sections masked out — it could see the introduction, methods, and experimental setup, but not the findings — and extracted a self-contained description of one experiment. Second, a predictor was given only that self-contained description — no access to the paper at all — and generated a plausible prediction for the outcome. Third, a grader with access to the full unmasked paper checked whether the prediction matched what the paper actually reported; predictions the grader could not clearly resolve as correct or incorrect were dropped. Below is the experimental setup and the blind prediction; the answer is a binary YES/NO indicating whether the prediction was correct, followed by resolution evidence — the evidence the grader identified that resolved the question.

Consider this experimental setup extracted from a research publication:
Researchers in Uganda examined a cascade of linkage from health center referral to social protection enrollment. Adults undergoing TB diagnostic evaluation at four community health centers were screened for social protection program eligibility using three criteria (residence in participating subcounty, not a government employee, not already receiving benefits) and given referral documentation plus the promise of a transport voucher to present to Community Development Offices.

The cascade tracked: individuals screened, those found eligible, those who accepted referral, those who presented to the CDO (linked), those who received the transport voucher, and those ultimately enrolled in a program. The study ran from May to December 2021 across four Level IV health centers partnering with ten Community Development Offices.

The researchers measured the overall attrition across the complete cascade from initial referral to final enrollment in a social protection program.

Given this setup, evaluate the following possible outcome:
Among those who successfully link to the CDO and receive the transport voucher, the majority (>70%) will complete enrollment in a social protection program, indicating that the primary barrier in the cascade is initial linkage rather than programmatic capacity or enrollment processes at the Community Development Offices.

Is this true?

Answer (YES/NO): NO